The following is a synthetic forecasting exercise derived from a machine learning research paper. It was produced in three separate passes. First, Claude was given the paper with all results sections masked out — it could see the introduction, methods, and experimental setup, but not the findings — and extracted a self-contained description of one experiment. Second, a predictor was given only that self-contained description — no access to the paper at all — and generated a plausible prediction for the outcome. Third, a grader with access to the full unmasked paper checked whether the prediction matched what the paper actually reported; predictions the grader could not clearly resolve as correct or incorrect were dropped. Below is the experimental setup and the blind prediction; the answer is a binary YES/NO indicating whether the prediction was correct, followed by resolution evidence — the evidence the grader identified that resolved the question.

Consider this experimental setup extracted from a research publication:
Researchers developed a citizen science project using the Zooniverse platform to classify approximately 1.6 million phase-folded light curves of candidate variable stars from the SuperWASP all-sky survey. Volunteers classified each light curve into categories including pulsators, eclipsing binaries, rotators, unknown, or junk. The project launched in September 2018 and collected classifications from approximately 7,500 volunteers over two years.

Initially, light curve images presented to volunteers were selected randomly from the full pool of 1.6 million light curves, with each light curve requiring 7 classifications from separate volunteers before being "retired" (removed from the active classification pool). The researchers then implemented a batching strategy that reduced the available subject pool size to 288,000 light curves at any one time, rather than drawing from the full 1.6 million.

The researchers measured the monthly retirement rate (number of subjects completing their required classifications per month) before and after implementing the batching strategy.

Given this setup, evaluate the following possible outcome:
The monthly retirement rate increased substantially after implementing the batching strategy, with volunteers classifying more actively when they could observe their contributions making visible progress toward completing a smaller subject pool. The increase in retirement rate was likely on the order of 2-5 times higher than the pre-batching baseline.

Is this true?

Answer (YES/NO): YES